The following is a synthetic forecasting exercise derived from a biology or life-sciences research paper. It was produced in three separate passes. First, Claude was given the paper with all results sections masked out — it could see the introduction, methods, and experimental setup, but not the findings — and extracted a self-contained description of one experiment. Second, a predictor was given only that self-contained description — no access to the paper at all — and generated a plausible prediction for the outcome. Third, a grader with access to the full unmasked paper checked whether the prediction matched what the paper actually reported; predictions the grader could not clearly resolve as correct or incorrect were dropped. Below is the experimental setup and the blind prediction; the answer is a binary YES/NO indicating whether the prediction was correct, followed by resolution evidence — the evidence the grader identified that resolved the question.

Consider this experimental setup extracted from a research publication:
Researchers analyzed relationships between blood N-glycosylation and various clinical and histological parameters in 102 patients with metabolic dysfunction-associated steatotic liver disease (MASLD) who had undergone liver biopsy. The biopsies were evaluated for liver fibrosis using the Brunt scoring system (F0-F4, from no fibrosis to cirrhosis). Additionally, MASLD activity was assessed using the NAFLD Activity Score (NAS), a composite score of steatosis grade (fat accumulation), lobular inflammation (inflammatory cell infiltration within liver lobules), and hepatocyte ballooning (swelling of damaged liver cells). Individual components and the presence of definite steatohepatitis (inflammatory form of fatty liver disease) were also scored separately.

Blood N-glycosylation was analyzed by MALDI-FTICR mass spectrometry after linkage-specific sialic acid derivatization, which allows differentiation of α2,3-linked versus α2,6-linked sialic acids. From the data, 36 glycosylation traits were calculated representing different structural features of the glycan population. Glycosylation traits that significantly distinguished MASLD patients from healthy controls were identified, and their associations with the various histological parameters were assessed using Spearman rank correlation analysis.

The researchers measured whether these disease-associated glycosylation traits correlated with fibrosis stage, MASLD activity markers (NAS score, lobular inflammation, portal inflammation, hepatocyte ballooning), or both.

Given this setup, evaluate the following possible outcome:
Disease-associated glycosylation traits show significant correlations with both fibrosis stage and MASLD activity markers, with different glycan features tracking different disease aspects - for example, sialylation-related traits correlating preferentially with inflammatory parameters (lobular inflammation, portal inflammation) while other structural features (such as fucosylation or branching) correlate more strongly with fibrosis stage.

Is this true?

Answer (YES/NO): NO